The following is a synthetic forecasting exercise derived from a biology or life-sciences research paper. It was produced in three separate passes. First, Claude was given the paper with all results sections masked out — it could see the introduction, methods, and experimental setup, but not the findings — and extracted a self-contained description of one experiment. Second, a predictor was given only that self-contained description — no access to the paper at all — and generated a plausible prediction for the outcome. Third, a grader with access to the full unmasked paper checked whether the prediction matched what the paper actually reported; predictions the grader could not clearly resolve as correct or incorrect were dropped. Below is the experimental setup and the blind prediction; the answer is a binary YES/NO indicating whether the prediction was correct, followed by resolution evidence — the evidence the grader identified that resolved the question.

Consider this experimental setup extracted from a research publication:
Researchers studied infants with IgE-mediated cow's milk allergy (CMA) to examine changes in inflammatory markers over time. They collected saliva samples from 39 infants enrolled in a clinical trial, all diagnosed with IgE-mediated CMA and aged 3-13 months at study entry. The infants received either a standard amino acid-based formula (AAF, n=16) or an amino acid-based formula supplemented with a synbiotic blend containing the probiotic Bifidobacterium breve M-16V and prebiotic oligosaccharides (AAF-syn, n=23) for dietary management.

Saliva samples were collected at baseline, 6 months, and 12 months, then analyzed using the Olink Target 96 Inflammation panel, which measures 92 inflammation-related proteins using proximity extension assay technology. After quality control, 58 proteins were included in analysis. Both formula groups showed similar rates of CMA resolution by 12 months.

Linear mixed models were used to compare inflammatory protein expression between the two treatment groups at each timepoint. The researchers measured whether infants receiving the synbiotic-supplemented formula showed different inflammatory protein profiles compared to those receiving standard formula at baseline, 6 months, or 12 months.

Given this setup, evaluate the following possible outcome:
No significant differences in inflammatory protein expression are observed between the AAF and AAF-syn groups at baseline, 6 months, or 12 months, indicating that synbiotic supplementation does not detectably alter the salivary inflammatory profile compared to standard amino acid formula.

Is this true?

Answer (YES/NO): NO